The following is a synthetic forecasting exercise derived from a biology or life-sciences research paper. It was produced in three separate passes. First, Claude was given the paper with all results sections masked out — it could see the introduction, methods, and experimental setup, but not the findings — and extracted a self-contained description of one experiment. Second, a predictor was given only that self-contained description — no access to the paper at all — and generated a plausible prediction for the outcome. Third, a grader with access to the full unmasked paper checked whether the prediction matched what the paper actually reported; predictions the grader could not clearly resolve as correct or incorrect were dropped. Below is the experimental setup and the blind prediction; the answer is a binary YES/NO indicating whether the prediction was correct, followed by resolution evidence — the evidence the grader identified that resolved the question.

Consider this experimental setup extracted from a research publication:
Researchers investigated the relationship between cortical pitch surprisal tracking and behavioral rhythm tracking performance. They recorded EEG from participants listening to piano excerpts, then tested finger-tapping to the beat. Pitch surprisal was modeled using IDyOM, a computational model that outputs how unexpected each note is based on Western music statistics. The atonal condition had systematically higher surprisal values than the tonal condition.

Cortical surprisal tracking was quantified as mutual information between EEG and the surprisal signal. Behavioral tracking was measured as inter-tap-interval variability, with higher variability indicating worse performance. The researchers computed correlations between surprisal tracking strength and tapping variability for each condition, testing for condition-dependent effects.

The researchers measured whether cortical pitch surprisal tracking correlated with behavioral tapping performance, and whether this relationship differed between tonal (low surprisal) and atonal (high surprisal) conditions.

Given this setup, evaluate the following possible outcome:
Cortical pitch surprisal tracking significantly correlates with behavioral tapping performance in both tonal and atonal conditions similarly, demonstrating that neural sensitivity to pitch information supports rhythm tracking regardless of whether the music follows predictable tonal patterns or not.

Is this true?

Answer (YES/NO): NO